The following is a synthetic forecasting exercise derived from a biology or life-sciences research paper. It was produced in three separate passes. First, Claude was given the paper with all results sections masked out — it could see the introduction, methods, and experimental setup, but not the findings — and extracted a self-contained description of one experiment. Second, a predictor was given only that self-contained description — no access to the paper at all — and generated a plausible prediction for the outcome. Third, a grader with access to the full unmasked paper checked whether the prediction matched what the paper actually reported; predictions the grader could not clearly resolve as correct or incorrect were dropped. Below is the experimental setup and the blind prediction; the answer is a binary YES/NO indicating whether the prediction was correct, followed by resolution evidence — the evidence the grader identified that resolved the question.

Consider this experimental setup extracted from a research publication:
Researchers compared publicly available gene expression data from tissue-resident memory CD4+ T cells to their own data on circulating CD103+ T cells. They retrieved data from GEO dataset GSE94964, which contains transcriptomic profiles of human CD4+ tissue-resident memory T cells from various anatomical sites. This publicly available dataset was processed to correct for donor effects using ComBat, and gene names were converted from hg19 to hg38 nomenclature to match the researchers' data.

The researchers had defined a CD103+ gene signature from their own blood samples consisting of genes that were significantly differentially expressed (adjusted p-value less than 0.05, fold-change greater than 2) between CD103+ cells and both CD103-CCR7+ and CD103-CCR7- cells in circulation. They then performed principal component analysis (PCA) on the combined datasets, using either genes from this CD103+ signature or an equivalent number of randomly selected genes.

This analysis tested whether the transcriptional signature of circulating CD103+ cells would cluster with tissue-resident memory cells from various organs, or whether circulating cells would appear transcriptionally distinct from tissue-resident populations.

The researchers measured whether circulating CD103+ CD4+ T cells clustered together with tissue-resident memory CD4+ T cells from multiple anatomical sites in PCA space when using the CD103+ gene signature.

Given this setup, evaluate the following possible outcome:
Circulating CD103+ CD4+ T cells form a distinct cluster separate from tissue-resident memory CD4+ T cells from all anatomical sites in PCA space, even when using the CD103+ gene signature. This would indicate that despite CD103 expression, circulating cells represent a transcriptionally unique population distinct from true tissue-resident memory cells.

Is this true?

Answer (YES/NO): NO